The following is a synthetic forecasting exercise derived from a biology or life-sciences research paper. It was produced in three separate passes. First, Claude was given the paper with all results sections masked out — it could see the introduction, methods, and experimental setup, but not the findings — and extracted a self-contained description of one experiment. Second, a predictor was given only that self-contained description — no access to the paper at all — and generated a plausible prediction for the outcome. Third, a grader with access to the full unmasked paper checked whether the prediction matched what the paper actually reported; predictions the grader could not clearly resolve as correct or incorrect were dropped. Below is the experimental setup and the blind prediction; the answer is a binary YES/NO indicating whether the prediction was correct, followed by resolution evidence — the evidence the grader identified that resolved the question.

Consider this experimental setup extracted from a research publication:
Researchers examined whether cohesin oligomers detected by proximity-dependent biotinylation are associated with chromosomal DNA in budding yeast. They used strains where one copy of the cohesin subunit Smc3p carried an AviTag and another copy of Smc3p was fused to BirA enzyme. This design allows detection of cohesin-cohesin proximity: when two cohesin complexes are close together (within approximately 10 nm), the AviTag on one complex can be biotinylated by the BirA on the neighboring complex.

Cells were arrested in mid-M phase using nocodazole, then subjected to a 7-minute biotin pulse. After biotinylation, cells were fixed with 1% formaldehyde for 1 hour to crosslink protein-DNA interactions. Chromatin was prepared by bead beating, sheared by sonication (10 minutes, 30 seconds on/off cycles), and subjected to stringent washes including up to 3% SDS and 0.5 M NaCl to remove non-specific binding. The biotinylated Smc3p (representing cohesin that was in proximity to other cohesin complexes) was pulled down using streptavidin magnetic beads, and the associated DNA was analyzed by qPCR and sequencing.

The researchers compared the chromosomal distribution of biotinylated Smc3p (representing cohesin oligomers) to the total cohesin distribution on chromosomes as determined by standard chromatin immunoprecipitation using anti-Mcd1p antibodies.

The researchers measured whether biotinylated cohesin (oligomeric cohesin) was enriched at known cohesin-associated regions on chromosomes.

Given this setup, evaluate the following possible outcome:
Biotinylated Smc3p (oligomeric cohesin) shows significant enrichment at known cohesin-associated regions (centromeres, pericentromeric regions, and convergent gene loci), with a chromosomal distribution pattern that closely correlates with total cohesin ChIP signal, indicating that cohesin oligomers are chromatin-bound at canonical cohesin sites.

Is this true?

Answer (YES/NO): NO